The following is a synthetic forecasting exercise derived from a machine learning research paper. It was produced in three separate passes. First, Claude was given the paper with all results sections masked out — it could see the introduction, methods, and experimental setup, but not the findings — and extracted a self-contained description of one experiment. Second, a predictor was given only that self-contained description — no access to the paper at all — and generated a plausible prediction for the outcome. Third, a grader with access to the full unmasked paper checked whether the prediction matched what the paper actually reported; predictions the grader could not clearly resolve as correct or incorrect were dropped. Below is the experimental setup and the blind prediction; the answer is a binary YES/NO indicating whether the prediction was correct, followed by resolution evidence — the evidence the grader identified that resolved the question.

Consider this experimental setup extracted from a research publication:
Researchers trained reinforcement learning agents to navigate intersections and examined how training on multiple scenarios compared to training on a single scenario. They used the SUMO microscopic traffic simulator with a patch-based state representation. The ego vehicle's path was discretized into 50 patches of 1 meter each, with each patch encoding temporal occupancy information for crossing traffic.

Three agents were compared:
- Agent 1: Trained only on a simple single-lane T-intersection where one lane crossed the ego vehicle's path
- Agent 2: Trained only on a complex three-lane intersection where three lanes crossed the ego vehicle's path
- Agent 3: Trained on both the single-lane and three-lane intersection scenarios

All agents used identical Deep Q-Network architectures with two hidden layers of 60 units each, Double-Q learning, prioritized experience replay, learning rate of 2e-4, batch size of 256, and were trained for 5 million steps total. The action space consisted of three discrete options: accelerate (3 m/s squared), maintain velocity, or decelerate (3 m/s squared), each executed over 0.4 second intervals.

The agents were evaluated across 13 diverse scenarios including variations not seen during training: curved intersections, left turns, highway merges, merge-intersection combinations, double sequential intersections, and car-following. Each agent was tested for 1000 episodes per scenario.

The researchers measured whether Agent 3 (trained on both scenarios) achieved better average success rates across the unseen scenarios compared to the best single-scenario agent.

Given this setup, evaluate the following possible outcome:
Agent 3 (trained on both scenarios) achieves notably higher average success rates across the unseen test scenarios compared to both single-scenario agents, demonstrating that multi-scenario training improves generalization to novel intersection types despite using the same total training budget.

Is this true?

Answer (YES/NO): NO